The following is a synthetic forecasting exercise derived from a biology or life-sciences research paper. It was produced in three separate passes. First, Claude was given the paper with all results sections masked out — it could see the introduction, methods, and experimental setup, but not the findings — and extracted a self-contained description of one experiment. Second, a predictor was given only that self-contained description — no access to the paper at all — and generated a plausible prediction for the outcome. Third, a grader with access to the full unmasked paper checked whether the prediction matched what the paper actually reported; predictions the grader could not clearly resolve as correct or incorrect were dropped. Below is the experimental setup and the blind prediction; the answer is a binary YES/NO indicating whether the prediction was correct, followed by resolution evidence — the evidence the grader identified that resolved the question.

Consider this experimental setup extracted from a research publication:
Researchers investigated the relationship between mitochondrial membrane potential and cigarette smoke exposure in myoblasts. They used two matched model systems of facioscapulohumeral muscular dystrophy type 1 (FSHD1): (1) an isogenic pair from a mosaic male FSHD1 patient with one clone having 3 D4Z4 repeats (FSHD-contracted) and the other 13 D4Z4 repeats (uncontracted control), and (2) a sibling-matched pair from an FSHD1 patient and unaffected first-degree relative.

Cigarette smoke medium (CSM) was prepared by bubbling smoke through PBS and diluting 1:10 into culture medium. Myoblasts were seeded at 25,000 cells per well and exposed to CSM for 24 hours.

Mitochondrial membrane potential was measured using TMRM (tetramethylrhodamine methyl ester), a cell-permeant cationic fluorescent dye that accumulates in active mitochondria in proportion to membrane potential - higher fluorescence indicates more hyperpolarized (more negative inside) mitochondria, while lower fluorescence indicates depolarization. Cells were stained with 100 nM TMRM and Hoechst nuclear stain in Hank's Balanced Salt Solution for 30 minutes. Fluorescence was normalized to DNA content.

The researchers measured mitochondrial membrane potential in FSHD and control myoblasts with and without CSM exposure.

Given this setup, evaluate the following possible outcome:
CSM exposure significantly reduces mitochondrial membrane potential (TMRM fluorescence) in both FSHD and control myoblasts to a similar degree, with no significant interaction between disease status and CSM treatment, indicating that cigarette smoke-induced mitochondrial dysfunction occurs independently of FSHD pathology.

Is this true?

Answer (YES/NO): NO